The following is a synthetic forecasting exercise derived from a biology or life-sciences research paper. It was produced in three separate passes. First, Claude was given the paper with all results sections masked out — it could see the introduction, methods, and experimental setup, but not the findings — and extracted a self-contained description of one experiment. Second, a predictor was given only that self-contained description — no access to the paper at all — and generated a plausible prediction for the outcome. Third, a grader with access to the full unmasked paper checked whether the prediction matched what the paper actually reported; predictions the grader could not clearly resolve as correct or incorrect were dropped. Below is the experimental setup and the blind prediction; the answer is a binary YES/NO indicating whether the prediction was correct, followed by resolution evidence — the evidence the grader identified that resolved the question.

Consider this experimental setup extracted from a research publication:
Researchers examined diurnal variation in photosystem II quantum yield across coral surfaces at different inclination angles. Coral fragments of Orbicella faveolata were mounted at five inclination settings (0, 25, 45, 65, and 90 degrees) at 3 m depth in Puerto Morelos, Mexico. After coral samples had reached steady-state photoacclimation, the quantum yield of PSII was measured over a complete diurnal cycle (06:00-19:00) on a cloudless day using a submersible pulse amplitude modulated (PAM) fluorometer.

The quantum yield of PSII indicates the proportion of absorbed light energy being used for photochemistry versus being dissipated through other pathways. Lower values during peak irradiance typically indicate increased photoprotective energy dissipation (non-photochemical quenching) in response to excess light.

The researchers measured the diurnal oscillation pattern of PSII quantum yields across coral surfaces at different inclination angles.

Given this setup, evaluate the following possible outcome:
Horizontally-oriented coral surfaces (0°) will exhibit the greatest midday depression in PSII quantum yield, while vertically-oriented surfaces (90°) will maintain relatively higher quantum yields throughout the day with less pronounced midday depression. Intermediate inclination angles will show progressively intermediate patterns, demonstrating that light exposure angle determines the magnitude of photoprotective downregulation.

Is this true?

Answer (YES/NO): YES